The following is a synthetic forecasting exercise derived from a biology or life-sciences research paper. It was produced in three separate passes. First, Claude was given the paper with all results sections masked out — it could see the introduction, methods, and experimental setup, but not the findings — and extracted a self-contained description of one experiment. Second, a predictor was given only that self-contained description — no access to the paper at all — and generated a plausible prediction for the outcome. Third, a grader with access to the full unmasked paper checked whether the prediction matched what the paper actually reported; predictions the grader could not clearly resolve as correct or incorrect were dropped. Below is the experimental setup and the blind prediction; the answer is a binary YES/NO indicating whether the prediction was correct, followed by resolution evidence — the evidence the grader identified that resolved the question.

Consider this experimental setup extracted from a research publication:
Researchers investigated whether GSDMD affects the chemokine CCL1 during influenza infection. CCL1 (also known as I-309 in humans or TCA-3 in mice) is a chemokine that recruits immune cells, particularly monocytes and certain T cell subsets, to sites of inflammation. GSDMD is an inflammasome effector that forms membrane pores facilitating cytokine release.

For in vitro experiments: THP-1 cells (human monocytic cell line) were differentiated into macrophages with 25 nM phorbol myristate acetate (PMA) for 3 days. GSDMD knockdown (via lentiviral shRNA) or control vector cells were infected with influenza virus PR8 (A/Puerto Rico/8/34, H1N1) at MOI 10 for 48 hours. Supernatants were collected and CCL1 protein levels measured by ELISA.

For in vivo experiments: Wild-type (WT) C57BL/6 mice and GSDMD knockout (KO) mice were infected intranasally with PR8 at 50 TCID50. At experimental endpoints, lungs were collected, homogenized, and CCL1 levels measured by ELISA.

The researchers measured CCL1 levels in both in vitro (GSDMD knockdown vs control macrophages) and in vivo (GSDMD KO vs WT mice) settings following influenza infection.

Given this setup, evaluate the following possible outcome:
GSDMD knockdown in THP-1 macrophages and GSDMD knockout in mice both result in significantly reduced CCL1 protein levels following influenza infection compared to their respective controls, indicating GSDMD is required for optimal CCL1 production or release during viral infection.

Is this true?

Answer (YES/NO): YES